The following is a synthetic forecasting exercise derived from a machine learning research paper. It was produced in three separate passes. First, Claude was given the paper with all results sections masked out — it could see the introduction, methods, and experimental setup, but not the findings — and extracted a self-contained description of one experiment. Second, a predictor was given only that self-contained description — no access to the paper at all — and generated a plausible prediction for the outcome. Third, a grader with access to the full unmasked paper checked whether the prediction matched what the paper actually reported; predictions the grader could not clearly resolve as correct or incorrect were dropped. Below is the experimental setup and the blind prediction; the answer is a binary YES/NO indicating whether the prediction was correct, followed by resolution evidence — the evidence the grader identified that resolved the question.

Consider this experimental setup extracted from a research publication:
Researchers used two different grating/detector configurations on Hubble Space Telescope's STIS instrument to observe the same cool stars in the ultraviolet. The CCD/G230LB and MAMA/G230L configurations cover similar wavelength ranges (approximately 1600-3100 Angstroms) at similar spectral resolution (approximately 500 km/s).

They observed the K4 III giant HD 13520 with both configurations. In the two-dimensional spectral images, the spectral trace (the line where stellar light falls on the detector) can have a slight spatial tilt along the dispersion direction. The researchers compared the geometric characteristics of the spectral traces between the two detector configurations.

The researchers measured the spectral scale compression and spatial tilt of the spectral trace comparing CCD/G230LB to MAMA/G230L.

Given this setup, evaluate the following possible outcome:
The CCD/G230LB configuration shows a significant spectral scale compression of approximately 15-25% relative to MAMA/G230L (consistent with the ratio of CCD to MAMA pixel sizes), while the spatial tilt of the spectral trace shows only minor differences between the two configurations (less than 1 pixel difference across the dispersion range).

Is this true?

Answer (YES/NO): NO